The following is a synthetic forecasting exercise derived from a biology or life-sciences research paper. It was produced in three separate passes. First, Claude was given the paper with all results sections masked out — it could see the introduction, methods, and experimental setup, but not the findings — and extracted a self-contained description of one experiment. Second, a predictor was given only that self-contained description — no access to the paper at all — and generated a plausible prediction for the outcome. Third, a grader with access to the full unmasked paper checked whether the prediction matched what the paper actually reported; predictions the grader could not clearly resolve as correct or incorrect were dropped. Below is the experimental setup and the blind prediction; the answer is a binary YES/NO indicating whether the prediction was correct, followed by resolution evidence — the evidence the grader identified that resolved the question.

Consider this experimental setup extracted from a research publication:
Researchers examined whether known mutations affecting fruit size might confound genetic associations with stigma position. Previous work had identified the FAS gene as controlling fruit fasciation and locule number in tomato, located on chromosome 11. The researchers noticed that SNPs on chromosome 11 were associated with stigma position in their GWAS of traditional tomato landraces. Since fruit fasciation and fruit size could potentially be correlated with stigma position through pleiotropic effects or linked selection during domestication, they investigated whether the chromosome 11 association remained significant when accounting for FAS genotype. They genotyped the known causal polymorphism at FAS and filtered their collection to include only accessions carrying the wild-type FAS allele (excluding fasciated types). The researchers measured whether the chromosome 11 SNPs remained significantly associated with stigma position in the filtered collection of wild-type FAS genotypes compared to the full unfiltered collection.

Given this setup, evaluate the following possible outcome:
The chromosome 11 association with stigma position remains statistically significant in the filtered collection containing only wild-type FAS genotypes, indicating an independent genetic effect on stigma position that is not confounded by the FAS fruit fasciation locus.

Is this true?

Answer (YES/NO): YES